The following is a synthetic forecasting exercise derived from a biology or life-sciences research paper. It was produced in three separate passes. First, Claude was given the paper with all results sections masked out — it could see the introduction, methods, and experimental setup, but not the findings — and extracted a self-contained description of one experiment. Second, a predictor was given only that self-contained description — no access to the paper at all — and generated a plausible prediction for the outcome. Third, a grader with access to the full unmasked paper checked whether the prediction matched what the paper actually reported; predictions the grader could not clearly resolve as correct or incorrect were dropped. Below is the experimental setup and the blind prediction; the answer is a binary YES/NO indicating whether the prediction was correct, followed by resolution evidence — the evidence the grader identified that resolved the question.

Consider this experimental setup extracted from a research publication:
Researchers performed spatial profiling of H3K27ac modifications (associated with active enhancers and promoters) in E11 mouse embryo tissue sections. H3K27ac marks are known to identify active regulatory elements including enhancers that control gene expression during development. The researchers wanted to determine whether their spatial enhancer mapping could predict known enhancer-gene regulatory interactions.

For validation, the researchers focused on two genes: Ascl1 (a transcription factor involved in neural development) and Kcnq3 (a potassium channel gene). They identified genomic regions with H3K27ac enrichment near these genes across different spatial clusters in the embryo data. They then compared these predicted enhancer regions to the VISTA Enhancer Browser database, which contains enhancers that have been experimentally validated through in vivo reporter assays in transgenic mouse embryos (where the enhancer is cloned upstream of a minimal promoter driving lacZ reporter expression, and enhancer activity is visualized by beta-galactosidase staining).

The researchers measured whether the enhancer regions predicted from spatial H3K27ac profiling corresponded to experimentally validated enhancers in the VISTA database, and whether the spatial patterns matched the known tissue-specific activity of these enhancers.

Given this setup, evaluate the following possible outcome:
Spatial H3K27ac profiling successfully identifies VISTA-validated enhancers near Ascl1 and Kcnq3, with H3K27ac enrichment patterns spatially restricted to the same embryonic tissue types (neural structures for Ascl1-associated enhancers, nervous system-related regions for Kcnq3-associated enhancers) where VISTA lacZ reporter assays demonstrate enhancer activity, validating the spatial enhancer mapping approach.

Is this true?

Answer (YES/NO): YES